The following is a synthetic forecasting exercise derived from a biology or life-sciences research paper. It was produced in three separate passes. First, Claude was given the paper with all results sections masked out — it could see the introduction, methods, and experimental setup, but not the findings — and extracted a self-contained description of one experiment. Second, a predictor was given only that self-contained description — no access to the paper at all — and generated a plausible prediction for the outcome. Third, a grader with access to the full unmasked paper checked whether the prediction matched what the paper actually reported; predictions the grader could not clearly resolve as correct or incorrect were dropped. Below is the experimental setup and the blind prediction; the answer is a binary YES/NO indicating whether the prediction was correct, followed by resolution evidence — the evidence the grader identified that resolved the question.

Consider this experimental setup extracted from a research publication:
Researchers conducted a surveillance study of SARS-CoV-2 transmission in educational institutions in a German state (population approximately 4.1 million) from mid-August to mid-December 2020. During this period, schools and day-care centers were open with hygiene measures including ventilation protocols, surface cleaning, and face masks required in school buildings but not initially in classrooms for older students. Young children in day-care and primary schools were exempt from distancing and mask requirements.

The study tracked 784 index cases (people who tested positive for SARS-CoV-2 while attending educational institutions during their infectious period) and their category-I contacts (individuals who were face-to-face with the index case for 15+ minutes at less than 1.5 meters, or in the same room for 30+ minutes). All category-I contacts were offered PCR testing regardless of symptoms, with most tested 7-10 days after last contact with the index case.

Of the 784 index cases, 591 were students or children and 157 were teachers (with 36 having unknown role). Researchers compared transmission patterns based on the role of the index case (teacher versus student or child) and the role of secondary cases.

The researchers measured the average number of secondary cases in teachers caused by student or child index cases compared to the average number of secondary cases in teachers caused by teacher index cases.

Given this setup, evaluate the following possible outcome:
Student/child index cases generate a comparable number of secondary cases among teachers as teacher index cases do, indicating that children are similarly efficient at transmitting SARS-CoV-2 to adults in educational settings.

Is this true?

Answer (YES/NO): NO